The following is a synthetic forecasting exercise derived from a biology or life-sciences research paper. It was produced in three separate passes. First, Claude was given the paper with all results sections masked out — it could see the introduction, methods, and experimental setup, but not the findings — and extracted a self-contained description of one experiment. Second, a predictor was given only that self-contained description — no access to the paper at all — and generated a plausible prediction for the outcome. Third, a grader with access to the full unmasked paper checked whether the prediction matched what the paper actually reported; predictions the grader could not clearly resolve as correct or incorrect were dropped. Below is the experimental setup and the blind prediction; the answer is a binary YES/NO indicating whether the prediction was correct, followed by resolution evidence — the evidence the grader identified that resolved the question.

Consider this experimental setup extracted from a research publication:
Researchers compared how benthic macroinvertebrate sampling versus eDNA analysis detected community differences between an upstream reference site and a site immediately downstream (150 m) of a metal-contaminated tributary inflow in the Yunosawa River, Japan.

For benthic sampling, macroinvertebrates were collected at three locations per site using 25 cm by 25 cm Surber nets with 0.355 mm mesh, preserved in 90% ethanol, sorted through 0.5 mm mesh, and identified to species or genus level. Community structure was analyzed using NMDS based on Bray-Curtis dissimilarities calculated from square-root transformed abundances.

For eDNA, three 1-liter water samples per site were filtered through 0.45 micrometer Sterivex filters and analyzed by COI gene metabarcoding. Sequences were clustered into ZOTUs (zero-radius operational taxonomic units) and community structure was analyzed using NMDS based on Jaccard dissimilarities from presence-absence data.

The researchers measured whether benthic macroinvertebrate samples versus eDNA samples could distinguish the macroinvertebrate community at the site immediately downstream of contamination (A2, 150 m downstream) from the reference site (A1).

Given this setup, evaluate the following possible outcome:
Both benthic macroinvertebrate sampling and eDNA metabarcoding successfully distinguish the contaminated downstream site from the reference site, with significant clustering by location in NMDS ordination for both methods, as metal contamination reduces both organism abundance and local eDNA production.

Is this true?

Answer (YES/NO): NO